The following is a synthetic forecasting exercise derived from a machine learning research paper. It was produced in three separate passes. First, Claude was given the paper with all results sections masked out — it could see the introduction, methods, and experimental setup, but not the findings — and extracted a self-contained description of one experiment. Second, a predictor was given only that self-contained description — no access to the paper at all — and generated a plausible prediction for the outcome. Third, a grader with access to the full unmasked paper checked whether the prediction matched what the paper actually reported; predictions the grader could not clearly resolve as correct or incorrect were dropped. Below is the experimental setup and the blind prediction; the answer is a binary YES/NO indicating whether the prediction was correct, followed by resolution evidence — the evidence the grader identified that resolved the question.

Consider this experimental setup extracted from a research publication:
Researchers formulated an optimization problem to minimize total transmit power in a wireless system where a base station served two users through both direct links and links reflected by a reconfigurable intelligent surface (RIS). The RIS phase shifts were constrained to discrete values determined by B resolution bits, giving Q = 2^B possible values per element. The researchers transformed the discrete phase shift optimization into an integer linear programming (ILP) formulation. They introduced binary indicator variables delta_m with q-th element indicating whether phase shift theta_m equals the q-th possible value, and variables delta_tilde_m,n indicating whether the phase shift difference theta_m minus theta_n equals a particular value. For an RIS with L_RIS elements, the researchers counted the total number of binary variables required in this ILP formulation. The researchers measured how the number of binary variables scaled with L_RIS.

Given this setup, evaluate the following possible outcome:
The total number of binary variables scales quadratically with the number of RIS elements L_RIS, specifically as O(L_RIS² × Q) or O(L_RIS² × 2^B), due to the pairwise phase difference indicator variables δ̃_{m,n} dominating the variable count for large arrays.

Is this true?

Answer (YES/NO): YES